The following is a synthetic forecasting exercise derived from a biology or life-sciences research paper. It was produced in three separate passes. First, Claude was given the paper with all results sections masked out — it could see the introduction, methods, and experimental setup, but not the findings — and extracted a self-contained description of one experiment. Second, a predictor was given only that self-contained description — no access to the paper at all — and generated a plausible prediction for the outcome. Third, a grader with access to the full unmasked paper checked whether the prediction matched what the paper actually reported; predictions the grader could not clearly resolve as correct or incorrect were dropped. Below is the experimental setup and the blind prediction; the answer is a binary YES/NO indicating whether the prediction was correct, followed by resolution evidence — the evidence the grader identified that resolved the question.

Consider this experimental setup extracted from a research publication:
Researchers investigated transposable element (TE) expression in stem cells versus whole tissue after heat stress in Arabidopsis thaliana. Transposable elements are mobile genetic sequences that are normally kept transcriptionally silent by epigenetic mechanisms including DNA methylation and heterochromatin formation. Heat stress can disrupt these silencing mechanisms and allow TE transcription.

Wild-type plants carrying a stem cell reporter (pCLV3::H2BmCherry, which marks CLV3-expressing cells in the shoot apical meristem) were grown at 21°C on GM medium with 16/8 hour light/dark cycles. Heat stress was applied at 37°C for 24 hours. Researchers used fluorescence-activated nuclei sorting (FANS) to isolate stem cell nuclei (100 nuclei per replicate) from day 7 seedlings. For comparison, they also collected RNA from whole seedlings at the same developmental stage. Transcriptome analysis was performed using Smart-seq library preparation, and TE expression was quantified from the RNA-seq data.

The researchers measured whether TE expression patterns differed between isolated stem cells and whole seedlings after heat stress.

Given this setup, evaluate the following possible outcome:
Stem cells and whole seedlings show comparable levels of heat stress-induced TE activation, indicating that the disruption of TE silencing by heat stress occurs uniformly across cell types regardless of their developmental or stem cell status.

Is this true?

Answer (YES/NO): YES